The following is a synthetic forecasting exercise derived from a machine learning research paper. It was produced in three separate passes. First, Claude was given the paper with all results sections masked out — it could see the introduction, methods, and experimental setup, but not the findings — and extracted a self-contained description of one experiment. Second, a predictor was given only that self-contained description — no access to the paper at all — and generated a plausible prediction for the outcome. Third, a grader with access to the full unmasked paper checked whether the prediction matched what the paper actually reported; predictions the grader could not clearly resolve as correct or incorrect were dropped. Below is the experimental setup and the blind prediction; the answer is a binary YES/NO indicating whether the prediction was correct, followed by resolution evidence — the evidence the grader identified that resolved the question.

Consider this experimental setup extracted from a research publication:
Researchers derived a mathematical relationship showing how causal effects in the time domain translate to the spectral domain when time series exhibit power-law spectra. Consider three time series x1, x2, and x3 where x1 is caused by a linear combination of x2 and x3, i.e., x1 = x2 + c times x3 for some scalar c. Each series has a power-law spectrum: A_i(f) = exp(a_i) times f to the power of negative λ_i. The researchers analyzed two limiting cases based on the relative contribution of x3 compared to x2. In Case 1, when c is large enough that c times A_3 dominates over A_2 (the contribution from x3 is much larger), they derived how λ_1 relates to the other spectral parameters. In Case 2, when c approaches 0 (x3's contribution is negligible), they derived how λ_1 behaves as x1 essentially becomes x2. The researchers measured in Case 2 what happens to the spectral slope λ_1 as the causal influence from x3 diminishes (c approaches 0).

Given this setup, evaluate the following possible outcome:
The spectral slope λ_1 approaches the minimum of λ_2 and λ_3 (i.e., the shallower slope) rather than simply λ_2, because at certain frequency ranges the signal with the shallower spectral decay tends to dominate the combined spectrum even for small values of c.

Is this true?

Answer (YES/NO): NO